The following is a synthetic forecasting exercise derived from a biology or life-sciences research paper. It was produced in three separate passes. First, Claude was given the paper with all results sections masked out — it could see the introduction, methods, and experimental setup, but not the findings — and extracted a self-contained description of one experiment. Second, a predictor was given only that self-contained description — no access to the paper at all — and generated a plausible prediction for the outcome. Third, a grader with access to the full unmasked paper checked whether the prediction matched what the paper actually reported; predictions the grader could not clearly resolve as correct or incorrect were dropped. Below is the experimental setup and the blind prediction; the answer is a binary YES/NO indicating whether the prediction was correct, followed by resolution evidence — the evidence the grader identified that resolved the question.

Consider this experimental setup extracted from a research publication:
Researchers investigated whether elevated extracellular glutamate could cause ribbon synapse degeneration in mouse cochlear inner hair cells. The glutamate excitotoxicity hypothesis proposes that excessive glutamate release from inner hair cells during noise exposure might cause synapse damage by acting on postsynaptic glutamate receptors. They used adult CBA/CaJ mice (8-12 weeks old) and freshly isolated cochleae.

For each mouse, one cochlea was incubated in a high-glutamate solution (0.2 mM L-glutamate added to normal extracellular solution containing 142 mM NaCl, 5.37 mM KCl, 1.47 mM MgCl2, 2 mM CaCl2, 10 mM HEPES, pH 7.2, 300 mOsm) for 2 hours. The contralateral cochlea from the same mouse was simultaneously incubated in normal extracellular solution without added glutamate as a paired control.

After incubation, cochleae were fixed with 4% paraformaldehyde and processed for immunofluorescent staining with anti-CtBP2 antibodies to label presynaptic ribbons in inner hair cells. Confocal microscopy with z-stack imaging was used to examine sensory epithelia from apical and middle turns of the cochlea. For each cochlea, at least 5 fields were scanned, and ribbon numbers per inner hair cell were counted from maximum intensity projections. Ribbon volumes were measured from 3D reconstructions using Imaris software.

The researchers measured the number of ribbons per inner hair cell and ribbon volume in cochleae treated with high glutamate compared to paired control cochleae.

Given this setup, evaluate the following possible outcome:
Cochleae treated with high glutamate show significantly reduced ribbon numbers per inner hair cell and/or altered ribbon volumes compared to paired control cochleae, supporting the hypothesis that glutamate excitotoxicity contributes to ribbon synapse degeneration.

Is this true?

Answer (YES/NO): NO